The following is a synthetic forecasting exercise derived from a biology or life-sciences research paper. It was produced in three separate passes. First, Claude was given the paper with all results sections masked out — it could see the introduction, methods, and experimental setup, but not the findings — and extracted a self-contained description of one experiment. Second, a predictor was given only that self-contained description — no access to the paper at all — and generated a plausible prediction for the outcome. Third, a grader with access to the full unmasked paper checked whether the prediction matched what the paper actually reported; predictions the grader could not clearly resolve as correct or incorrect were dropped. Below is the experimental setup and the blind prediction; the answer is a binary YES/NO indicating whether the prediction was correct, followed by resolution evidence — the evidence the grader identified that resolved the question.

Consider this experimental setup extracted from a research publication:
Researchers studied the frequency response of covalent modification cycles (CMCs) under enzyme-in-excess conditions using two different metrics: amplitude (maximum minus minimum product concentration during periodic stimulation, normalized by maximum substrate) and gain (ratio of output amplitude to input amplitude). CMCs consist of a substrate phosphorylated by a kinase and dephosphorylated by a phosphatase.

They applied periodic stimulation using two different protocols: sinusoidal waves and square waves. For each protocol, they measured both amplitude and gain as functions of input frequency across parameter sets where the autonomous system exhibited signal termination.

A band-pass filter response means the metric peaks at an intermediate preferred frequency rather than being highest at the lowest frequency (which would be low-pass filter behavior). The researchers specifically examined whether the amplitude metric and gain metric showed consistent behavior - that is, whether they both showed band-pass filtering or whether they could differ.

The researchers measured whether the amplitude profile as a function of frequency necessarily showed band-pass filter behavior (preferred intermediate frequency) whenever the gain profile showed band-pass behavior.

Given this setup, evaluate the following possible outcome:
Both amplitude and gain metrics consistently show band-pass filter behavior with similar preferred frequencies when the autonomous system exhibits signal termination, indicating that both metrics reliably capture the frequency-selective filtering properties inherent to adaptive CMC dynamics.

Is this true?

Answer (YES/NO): NO